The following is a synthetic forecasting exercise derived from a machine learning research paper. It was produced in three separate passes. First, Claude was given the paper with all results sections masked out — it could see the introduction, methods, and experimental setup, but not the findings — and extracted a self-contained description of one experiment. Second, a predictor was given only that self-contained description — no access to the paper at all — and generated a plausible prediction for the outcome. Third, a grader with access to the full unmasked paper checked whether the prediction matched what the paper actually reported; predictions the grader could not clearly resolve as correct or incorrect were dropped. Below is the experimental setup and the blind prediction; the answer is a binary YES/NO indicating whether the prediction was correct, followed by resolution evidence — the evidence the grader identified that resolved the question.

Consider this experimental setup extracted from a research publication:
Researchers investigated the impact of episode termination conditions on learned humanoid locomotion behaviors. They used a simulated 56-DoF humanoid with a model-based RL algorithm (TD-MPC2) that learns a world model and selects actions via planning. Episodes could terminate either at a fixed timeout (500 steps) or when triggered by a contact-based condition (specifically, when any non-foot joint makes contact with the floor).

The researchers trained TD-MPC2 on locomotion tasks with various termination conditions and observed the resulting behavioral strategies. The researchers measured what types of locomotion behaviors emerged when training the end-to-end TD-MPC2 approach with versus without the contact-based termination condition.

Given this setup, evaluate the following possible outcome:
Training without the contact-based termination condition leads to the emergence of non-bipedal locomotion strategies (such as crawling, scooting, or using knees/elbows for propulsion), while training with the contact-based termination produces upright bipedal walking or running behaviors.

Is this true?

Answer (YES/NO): NO